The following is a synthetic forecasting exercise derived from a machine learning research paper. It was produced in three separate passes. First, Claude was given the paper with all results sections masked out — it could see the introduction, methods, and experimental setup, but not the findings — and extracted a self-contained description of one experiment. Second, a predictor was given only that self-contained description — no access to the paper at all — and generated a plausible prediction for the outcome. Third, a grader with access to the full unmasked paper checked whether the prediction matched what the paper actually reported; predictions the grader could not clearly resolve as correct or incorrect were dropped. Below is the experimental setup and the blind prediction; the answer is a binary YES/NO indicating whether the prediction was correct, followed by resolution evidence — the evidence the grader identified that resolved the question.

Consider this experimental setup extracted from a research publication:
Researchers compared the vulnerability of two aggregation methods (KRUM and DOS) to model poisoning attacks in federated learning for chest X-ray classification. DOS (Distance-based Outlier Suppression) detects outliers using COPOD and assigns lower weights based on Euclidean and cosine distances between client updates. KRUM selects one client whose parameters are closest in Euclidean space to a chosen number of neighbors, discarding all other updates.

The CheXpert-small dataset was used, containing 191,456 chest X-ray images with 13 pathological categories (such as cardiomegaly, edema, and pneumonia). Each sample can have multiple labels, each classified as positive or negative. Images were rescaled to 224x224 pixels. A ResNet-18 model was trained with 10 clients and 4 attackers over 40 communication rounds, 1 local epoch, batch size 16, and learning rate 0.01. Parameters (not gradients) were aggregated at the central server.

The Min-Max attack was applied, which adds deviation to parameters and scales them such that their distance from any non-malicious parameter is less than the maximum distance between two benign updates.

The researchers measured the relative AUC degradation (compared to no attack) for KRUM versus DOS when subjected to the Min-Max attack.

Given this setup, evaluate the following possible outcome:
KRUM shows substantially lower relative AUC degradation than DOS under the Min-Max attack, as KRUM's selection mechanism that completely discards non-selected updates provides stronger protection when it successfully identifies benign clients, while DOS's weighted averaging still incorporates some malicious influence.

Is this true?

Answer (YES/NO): NO